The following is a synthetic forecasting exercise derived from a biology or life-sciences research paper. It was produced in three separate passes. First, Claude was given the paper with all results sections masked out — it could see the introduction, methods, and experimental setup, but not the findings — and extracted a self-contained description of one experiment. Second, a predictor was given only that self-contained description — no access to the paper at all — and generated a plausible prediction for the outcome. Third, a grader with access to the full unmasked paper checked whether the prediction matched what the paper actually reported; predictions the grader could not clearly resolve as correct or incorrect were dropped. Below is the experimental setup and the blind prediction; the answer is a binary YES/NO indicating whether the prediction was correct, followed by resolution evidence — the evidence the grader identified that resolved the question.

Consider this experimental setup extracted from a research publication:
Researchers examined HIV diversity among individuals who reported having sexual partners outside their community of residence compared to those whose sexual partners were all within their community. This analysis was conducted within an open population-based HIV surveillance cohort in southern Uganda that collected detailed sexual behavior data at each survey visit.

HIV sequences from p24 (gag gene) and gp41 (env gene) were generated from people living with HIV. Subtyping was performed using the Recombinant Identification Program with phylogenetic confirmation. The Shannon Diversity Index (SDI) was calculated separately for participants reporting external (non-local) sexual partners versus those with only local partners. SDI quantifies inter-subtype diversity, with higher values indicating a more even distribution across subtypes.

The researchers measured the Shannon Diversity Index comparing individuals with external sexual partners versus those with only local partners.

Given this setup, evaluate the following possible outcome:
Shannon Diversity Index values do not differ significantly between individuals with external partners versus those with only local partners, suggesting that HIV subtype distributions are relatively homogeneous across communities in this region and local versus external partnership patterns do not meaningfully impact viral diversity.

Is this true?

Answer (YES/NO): YES